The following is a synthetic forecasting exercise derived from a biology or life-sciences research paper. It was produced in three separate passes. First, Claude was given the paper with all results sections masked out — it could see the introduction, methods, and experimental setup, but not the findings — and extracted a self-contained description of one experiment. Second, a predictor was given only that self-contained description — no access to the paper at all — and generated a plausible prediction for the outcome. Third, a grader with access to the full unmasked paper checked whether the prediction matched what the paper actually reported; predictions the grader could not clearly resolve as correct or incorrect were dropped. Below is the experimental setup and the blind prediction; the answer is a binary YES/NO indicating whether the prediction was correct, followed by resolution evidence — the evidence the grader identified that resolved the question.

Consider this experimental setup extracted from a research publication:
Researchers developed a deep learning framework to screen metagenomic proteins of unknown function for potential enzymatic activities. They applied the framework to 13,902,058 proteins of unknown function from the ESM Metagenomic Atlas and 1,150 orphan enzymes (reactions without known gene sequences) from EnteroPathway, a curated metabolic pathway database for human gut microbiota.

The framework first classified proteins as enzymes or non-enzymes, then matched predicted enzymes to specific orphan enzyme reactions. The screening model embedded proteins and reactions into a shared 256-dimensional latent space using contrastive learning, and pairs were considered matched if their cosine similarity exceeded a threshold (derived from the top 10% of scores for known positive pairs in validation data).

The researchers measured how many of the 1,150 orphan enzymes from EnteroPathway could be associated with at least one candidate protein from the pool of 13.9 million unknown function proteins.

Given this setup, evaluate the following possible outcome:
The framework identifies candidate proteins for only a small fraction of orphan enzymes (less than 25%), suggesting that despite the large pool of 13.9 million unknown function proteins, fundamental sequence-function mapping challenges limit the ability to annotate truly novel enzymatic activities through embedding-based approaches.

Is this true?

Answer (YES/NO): NO